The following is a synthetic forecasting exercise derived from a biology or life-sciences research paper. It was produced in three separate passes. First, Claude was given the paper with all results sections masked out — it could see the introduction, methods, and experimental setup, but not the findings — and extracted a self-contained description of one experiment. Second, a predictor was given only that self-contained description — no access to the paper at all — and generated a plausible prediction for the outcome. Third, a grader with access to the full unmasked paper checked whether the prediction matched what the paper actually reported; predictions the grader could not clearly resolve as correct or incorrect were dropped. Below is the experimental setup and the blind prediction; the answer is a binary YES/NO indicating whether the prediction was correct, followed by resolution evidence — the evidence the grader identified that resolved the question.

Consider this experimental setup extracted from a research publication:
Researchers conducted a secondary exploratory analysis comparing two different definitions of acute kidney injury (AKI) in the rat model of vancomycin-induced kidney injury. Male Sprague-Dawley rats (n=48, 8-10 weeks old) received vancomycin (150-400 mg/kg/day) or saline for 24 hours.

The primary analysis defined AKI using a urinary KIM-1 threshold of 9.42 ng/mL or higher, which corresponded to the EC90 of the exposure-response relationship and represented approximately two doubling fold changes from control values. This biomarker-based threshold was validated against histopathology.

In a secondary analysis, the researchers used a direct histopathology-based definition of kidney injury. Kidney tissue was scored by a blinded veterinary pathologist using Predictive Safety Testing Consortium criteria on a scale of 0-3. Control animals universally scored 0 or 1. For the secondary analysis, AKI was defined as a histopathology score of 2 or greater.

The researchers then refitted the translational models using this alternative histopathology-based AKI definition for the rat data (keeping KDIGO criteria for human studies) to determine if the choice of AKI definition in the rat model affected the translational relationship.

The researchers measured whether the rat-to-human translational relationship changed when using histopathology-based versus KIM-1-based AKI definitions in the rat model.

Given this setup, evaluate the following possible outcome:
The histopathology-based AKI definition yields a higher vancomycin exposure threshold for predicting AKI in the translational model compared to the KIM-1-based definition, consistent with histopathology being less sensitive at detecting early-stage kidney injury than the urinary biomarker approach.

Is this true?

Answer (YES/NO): NO